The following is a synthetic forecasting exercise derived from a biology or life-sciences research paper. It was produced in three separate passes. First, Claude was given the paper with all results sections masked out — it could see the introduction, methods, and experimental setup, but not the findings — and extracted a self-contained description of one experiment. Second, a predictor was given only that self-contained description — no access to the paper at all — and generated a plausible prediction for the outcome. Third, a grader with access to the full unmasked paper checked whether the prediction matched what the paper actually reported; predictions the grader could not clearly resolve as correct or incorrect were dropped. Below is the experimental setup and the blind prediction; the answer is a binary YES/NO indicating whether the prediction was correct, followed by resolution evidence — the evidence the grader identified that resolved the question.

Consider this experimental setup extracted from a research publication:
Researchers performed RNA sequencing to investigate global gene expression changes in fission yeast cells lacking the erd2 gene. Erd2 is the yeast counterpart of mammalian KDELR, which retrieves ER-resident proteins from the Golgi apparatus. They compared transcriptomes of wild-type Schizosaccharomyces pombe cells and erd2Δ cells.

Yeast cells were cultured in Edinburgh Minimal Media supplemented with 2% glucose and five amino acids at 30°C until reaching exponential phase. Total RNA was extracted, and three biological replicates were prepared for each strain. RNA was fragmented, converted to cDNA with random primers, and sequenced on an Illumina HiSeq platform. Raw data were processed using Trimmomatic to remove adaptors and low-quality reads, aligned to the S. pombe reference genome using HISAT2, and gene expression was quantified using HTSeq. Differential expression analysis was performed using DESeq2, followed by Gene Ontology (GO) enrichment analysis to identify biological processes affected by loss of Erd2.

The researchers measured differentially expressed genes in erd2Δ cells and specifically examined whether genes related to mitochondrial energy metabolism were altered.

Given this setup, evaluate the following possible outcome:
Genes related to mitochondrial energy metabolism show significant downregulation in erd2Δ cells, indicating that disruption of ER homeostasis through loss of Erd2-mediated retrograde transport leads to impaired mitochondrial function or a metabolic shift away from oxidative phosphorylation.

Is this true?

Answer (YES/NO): NO